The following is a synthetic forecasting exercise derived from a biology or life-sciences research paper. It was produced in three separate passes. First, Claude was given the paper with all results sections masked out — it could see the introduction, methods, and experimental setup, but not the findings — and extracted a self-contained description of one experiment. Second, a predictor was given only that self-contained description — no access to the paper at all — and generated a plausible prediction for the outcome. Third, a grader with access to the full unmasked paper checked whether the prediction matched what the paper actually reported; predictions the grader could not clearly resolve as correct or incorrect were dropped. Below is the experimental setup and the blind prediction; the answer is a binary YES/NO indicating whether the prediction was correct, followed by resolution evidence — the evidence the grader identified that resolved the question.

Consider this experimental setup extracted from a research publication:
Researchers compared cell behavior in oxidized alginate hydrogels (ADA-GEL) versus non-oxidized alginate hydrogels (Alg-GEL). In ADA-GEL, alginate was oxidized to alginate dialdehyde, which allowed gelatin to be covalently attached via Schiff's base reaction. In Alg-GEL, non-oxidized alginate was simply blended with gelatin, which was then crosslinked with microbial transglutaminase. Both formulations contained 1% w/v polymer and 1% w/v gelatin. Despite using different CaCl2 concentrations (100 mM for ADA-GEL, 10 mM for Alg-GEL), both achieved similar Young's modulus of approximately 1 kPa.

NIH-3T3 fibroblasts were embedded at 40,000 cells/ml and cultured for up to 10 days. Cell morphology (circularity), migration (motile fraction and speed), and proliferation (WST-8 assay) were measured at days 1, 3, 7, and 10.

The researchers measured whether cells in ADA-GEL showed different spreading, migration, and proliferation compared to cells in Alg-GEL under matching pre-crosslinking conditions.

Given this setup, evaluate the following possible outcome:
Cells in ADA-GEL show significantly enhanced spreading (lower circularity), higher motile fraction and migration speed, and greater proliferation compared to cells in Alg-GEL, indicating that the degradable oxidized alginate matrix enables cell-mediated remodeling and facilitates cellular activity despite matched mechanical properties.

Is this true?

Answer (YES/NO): YES